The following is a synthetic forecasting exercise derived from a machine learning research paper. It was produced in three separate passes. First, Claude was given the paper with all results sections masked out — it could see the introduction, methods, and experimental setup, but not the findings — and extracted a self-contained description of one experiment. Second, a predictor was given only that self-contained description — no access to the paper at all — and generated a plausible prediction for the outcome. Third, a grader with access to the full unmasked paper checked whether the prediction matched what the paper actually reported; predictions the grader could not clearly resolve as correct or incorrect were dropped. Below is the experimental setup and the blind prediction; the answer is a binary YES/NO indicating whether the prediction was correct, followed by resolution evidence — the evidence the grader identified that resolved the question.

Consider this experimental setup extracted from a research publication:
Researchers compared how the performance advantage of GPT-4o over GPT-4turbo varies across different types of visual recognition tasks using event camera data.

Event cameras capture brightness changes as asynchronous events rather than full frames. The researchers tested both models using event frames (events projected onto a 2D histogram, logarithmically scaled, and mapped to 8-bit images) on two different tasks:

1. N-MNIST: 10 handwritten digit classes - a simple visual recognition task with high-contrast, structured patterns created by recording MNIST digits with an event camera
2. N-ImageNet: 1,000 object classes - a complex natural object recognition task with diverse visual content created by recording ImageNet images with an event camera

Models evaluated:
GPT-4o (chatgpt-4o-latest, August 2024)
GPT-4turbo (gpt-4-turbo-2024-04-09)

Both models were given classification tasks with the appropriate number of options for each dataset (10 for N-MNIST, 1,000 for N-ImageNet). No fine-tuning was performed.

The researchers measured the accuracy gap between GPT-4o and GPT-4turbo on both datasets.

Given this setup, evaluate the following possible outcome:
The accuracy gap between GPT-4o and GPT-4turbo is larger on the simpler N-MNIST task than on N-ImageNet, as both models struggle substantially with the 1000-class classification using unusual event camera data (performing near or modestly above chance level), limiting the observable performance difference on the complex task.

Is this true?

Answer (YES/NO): NO